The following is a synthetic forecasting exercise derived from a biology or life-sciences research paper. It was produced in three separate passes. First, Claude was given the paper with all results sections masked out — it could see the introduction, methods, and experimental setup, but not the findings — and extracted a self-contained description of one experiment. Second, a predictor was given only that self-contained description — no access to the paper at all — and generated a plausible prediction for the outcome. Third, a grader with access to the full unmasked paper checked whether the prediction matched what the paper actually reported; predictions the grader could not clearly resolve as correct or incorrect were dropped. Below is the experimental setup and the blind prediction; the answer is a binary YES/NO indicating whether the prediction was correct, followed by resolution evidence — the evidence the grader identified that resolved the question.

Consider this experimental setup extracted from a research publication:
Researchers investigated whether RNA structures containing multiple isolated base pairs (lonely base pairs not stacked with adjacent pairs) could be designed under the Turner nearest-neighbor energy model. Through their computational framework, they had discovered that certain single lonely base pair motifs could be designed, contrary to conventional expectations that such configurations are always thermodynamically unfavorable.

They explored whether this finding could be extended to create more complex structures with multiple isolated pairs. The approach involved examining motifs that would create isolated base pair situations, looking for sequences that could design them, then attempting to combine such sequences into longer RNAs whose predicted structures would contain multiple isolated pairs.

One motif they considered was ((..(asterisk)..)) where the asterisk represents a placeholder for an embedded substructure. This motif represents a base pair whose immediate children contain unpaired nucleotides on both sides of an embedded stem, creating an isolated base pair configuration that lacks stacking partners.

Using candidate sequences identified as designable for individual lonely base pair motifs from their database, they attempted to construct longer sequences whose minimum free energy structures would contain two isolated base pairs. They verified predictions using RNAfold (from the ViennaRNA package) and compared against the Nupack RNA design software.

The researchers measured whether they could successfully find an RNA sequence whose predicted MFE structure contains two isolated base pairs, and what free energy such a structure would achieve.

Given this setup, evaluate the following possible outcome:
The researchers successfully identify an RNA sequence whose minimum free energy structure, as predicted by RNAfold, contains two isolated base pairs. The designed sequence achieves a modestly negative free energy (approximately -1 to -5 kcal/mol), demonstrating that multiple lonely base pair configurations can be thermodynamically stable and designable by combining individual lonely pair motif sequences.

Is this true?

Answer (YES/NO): NO